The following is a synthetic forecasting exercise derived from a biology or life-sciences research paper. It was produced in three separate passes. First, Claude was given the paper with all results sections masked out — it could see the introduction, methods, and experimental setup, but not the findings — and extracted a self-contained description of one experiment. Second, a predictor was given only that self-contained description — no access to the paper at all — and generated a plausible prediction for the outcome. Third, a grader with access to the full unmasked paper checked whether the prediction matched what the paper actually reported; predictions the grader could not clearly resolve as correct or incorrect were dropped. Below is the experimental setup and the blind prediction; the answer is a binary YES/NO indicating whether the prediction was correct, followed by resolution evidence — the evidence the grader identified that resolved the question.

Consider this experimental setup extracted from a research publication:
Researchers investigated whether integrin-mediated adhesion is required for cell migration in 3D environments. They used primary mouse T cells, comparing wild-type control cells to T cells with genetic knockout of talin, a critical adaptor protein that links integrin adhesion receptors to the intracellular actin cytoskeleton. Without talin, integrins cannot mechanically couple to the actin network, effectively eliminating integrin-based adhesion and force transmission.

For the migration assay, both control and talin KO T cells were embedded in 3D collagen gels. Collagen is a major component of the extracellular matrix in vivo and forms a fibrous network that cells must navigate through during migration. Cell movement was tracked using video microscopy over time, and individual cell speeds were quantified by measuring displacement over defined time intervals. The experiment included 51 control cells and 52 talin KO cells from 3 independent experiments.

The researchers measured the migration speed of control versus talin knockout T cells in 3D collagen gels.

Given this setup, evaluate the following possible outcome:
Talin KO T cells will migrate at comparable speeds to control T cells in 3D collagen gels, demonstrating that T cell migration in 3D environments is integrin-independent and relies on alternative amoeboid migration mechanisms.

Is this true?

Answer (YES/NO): YES